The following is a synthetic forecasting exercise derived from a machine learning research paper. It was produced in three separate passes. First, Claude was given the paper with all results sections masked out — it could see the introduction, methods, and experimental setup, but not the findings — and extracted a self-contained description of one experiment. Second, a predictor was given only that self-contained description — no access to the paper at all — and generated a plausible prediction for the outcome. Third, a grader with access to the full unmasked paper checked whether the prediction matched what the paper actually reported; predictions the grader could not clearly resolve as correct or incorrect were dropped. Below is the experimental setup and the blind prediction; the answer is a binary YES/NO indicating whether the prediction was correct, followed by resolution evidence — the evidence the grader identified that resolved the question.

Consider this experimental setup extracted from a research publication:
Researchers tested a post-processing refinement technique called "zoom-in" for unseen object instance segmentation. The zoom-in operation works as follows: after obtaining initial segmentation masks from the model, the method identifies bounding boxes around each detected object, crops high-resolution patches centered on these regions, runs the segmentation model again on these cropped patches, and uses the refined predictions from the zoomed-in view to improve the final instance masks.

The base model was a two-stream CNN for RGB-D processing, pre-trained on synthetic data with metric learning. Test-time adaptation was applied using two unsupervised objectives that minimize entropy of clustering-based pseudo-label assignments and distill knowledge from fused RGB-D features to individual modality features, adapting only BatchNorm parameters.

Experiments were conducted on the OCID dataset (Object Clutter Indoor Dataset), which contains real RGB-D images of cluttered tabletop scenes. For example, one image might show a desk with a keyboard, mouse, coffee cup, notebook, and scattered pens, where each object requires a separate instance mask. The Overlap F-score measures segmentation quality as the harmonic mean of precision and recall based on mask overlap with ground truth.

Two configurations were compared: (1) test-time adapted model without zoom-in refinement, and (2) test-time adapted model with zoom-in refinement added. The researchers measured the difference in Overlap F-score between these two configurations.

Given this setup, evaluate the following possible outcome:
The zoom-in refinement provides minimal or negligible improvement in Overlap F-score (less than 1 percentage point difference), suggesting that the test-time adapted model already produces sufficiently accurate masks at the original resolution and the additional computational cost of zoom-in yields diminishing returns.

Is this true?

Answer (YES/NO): NO